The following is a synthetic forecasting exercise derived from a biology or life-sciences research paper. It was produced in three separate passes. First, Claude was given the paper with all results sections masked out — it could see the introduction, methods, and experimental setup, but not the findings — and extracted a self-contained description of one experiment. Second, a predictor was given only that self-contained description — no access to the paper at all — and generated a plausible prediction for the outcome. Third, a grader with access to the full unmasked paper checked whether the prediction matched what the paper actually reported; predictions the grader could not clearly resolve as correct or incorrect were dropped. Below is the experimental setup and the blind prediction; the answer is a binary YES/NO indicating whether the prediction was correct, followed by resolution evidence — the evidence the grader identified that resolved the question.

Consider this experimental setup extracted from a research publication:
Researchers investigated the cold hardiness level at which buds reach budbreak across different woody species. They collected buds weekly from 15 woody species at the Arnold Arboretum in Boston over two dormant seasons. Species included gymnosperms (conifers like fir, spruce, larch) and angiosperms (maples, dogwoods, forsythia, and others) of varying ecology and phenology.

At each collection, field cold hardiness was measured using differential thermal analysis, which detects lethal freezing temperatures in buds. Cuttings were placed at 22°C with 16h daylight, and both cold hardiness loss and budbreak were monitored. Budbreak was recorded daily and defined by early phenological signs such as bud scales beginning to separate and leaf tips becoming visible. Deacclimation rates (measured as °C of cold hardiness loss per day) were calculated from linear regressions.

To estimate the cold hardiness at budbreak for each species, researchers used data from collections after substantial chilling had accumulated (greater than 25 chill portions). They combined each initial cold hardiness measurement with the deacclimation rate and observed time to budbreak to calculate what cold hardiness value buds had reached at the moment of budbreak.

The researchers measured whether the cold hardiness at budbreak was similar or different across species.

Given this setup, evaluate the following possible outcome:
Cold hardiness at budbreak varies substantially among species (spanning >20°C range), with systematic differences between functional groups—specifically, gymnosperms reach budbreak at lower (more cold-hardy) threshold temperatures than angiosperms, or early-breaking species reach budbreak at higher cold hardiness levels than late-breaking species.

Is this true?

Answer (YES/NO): NO